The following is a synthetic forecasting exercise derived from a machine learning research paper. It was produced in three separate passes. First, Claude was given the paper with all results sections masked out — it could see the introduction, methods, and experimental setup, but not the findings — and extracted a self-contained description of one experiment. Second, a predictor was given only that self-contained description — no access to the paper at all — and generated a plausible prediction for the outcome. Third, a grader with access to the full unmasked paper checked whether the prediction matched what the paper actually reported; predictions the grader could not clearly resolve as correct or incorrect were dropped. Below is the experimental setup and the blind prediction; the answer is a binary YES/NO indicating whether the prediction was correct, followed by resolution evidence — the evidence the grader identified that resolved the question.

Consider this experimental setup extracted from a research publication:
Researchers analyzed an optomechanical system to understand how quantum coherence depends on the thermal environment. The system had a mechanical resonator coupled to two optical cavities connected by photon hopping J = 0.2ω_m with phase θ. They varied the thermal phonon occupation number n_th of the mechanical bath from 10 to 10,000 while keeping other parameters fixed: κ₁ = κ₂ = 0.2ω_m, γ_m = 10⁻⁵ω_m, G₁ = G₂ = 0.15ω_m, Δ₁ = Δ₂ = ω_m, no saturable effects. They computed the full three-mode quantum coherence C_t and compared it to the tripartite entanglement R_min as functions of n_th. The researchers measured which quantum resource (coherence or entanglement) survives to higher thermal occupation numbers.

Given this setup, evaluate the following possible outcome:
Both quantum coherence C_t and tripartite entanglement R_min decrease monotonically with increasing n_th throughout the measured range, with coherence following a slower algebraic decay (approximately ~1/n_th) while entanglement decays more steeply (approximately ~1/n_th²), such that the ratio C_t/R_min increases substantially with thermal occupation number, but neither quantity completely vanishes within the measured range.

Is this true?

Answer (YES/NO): NO